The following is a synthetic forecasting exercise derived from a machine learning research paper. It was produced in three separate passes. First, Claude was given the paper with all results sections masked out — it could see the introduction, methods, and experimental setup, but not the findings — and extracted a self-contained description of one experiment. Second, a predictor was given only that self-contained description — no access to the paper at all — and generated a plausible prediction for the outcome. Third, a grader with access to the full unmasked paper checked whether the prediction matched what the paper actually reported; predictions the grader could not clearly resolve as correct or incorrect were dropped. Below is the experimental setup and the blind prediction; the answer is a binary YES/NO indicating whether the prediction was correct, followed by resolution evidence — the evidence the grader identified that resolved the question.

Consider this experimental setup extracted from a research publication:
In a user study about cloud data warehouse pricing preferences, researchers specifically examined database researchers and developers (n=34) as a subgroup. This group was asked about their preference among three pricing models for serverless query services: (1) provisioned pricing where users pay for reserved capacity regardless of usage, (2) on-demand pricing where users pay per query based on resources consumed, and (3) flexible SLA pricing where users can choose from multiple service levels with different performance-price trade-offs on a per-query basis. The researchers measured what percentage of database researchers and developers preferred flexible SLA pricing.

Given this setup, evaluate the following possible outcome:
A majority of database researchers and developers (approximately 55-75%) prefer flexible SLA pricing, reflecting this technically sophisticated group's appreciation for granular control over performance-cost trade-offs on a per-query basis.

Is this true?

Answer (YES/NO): NO